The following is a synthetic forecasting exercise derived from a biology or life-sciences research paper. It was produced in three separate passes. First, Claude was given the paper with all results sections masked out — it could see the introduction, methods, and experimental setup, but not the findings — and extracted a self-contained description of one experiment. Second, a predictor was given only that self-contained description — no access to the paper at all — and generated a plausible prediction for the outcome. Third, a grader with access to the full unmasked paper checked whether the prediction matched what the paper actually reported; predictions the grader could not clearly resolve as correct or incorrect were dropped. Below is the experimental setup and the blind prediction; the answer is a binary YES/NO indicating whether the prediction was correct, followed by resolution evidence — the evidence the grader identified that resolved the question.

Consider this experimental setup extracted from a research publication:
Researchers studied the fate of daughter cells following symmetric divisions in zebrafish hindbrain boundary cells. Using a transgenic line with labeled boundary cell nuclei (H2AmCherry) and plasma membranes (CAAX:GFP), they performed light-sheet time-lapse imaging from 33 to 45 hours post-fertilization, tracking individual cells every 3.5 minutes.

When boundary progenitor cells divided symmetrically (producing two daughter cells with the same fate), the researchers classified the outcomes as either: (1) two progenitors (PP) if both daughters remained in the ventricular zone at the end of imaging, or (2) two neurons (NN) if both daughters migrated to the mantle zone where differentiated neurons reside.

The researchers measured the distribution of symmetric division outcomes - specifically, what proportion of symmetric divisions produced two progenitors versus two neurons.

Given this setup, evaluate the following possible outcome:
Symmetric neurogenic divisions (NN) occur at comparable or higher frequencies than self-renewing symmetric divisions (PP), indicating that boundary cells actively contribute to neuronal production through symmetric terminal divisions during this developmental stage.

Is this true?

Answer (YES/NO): NO